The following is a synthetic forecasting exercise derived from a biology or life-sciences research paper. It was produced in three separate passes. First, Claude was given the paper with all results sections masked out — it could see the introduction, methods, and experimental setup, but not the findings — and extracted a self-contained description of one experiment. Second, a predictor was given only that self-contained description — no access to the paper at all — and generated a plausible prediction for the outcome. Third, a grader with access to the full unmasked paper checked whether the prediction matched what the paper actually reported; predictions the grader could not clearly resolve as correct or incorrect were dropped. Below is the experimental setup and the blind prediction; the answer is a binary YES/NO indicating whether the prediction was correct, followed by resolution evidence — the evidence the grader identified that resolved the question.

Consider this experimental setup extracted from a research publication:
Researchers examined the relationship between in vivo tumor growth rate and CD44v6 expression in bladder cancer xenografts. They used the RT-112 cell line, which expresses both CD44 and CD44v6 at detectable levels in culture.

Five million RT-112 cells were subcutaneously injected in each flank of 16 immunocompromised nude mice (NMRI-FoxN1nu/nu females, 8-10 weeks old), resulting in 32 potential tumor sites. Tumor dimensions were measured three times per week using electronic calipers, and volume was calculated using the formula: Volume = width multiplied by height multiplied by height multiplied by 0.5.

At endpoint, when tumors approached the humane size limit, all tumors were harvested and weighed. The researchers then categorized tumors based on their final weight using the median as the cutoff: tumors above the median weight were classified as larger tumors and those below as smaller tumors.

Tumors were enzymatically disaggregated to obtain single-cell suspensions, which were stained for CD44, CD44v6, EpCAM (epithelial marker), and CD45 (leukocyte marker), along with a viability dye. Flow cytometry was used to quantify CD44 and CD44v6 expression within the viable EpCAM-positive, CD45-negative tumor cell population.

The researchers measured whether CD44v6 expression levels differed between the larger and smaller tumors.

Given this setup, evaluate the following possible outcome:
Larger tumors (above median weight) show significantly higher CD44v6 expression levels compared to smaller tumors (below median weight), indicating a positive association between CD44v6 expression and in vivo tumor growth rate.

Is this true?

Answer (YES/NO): YES